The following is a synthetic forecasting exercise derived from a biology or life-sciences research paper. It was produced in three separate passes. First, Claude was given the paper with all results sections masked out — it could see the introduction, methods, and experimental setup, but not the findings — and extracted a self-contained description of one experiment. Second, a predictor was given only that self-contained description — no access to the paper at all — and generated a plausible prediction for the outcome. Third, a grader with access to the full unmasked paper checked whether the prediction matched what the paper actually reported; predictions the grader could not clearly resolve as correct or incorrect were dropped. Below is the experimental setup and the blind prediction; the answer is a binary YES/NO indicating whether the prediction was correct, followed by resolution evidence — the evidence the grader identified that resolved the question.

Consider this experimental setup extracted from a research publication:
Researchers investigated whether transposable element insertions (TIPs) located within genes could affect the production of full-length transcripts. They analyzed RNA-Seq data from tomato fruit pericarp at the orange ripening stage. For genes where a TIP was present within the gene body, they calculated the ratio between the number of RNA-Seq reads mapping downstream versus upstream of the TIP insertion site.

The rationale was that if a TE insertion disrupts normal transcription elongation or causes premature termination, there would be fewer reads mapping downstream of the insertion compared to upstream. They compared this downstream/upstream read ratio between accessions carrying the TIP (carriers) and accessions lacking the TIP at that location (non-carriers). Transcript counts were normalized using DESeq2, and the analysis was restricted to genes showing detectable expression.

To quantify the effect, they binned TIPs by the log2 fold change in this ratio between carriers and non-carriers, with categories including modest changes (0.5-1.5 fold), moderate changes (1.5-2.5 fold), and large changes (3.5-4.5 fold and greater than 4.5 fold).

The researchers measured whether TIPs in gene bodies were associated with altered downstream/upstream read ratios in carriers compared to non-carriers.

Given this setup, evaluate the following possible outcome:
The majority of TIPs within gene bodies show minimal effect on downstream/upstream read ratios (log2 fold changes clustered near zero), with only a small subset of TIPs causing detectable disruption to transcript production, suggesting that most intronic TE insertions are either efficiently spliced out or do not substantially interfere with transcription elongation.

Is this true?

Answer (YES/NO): NO